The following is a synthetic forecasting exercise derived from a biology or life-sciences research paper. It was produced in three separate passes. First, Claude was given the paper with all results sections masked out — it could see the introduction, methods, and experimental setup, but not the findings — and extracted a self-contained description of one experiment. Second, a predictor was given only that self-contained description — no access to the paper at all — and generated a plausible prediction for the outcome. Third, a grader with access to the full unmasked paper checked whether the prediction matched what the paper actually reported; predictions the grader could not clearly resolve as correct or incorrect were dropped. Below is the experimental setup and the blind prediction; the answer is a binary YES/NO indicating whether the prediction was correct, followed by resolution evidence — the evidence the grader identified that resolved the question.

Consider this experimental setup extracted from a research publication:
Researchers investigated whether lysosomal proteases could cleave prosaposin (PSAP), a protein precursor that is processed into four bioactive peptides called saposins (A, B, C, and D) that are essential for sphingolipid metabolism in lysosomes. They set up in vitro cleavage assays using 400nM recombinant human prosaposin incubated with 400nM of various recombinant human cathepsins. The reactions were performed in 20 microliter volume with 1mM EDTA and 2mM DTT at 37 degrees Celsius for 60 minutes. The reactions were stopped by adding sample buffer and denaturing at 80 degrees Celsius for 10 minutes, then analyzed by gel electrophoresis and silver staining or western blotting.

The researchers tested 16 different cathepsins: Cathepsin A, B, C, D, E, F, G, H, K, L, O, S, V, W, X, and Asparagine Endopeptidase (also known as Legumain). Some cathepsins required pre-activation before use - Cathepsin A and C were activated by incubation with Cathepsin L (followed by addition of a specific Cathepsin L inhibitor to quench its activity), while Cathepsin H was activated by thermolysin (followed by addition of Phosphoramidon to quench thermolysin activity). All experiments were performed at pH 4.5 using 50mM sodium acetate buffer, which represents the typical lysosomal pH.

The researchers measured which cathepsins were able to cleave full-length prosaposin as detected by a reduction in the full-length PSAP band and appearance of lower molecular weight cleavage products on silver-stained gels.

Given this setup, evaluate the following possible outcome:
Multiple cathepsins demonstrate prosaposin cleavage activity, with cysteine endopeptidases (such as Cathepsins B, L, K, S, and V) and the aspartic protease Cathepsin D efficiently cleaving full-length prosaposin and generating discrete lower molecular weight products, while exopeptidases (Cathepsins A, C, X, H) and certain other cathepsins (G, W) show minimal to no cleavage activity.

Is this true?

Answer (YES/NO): NO